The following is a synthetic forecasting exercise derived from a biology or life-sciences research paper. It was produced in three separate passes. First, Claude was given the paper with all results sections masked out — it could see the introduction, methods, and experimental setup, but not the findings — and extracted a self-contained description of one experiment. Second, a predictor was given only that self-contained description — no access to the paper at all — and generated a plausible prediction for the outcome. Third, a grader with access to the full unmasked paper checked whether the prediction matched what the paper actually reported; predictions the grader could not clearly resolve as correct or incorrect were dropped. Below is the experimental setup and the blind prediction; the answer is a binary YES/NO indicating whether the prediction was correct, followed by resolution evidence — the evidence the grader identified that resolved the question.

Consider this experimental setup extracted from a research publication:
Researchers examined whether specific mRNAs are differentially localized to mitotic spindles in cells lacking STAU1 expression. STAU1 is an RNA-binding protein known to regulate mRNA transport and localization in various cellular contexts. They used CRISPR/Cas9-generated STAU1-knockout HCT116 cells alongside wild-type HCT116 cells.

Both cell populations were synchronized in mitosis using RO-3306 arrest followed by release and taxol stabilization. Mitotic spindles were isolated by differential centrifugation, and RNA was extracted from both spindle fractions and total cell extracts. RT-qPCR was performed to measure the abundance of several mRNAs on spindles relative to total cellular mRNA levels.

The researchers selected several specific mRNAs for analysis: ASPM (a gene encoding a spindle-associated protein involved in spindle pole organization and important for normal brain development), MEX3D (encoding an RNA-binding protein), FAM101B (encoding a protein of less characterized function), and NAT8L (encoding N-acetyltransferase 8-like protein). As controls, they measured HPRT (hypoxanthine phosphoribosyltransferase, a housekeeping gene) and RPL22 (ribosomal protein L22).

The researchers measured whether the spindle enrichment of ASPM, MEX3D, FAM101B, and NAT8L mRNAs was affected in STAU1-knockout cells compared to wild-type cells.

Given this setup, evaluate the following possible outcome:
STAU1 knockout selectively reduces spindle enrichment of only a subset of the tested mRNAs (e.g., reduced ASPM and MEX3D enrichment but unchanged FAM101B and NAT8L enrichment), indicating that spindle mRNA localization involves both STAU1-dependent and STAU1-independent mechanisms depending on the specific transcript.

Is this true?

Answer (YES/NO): NO